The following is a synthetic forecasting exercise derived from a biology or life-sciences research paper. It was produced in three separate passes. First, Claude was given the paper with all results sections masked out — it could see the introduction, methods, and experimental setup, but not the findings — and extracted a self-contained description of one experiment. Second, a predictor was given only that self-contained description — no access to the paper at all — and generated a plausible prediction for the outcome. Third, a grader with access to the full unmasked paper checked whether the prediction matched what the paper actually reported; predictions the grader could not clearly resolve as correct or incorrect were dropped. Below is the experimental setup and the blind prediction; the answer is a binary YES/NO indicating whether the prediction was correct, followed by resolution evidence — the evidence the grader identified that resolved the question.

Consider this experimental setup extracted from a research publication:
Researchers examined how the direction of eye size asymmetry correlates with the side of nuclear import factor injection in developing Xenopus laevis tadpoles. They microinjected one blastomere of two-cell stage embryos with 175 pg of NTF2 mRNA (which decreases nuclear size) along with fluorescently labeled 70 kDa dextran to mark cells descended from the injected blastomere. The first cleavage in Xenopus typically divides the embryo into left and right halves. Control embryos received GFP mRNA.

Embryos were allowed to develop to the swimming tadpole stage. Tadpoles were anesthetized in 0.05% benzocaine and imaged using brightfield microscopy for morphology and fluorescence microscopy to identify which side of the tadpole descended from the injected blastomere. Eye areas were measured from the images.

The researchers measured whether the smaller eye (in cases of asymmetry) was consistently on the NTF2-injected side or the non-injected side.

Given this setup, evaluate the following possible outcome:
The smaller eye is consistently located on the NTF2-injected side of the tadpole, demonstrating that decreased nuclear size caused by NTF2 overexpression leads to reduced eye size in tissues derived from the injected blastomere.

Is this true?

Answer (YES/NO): YES